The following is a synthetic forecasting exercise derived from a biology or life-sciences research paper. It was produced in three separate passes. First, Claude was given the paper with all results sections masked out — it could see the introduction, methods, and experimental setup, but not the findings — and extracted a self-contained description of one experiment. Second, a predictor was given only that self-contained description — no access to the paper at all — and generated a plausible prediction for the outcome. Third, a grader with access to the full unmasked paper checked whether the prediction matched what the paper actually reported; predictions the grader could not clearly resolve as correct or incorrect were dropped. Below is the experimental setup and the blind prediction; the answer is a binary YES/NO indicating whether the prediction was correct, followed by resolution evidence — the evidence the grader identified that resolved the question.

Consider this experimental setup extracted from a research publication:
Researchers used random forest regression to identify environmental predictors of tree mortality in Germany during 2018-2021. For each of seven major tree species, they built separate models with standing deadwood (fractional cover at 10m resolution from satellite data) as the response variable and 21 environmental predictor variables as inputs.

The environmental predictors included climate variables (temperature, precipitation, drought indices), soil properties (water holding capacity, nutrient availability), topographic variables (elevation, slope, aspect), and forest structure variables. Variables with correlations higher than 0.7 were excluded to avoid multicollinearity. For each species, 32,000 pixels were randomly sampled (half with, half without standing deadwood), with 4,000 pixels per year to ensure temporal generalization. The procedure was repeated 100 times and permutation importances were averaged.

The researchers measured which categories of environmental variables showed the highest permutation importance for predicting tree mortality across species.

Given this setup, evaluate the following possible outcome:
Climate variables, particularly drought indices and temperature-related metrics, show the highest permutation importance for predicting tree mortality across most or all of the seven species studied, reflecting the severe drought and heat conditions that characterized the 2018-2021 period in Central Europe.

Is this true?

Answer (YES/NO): YES